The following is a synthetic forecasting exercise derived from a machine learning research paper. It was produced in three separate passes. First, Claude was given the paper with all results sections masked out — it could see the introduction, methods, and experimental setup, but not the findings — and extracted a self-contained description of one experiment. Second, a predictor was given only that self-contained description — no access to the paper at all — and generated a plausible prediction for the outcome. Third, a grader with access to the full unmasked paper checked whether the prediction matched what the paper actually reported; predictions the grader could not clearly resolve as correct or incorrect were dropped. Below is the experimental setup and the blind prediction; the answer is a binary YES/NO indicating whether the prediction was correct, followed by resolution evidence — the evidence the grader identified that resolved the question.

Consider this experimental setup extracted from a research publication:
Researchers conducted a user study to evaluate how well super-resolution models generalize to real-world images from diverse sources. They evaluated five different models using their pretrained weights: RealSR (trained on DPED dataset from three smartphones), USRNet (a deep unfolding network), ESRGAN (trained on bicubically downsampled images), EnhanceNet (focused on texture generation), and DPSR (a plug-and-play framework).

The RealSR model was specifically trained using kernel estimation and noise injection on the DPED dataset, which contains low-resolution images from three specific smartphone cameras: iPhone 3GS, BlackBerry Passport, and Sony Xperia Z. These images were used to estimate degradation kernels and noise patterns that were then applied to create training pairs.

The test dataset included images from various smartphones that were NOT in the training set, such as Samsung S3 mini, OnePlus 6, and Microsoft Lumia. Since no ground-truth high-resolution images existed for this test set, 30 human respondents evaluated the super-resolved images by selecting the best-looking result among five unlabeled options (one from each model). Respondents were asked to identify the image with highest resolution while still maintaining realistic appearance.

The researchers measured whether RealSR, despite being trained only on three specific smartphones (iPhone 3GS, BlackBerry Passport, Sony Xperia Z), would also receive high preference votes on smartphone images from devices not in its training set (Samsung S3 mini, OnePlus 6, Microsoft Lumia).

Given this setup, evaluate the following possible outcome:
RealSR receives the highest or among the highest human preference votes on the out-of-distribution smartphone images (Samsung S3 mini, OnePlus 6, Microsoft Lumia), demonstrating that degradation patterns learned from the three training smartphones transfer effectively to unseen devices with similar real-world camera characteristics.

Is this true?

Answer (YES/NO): YES